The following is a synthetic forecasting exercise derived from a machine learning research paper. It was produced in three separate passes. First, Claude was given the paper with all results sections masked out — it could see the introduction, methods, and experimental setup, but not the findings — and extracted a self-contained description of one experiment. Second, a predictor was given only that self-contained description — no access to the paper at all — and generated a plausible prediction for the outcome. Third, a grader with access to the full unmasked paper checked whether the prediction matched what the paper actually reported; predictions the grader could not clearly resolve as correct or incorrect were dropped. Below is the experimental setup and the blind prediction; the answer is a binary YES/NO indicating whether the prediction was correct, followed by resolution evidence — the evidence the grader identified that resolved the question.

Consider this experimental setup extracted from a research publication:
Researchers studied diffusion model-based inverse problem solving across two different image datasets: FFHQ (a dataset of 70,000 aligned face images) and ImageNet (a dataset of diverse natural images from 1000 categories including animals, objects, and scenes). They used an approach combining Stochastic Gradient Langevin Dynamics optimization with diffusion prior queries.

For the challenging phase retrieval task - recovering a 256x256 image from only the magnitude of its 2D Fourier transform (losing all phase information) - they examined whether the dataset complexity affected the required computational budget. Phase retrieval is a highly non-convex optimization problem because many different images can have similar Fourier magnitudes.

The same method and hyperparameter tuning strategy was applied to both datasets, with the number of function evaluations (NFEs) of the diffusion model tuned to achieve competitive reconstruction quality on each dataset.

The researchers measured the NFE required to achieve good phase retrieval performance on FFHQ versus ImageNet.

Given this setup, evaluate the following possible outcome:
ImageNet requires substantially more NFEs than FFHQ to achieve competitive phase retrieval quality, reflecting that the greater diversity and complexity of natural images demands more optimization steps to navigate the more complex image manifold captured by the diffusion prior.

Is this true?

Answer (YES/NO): YES